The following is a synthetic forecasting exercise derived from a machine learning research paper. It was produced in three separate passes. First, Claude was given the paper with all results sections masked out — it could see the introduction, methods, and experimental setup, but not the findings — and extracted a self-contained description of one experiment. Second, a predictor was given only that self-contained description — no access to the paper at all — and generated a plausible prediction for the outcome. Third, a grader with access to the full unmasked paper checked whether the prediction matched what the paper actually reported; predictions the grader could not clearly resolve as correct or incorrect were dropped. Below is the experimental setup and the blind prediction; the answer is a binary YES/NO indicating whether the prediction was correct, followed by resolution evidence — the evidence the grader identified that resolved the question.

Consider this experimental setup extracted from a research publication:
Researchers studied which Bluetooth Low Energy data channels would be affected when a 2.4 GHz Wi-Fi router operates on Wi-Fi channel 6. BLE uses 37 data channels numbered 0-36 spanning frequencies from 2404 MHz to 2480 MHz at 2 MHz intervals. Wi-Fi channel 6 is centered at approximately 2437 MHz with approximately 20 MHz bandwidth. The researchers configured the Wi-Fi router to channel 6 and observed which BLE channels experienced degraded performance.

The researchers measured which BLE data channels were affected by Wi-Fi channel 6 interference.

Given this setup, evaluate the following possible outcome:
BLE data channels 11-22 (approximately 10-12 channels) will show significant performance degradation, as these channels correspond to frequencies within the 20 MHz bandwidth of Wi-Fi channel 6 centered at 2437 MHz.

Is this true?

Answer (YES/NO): NO